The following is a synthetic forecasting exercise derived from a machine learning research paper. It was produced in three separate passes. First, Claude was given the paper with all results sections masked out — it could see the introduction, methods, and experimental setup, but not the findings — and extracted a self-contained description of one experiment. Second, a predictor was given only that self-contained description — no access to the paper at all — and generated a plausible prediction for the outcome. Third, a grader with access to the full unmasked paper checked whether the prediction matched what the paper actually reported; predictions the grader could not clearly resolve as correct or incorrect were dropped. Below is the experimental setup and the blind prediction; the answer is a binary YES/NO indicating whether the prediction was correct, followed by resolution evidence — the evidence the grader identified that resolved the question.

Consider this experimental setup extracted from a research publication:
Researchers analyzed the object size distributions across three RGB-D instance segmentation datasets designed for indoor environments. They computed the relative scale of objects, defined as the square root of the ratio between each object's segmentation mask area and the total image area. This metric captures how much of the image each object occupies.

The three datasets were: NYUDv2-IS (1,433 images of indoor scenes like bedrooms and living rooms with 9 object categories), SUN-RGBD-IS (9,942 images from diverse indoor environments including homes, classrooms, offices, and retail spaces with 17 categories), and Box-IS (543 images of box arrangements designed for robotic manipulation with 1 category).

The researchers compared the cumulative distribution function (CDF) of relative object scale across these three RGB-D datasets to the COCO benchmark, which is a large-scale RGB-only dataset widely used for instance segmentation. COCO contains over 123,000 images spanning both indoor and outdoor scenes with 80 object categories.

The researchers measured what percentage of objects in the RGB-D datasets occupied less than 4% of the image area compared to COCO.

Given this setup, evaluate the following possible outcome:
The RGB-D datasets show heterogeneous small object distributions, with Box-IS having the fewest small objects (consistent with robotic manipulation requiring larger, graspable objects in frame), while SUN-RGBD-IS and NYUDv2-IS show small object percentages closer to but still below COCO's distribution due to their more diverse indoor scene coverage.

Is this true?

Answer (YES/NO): NO